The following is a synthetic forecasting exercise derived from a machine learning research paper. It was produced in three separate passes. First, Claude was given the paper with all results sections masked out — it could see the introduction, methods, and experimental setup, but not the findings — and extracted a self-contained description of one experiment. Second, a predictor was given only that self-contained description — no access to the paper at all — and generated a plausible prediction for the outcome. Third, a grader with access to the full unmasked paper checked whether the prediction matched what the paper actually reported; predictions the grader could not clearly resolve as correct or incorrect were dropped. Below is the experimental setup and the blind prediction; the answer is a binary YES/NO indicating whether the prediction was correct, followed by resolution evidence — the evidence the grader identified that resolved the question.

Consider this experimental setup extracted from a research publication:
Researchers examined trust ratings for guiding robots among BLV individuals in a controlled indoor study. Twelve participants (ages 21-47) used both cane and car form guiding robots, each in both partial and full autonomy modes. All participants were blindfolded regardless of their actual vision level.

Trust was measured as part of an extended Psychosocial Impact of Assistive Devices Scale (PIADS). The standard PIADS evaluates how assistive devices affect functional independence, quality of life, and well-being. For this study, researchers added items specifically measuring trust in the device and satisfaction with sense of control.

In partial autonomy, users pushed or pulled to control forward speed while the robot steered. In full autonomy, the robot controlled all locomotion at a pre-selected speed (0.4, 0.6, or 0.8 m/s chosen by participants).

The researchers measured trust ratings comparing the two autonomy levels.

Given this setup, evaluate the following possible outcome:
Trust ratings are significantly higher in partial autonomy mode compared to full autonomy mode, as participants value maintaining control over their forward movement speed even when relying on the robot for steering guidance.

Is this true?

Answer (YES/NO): NO